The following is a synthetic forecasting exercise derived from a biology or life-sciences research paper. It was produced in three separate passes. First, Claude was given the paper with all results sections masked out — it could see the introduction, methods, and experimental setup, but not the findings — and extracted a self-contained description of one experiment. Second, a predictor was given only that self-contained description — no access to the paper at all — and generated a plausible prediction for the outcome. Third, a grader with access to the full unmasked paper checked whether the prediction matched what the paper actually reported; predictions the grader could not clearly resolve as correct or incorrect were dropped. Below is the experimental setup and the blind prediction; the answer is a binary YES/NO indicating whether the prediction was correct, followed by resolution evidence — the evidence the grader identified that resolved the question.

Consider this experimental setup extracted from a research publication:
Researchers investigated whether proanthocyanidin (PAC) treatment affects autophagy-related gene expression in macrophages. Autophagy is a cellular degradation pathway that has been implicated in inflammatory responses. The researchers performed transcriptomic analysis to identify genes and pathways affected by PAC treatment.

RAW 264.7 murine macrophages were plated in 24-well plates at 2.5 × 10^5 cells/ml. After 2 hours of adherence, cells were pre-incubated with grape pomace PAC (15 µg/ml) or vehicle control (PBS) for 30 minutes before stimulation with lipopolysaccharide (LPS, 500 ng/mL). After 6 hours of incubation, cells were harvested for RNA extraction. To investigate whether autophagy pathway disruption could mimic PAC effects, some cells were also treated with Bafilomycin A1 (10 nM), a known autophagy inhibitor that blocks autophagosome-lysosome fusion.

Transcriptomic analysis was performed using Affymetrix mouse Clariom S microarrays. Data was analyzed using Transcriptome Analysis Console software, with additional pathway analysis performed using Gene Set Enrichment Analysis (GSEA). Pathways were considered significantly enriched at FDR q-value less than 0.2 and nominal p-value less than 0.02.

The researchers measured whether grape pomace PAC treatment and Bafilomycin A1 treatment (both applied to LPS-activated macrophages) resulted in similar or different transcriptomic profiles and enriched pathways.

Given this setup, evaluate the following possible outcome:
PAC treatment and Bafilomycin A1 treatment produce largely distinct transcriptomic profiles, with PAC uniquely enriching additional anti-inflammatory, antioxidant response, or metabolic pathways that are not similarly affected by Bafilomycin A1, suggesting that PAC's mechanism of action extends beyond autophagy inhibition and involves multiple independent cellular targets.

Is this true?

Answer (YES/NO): NO